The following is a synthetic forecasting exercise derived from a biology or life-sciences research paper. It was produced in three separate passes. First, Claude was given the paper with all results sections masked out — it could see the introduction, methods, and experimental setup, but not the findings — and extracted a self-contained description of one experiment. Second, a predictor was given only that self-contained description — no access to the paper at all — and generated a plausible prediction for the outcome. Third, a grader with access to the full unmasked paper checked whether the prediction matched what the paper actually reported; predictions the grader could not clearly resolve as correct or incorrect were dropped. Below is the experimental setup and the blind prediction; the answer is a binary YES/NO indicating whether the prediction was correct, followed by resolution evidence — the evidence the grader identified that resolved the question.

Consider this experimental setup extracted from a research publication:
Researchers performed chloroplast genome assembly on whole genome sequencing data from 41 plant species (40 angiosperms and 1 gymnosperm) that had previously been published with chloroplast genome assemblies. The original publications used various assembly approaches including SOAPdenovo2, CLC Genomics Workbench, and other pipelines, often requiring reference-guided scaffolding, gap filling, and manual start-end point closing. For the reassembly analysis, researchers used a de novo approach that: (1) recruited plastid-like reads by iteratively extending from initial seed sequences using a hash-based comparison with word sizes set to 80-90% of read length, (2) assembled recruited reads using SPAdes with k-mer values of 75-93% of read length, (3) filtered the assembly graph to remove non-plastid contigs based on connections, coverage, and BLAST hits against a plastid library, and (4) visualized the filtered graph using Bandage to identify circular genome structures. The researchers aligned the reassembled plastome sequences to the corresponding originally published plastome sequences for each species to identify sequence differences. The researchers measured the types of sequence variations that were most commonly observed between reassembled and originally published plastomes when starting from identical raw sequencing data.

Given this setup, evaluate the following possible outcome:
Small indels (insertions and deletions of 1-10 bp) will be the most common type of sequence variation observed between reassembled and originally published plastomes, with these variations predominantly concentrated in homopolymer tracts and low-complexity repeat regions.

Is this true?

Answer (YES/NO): NO